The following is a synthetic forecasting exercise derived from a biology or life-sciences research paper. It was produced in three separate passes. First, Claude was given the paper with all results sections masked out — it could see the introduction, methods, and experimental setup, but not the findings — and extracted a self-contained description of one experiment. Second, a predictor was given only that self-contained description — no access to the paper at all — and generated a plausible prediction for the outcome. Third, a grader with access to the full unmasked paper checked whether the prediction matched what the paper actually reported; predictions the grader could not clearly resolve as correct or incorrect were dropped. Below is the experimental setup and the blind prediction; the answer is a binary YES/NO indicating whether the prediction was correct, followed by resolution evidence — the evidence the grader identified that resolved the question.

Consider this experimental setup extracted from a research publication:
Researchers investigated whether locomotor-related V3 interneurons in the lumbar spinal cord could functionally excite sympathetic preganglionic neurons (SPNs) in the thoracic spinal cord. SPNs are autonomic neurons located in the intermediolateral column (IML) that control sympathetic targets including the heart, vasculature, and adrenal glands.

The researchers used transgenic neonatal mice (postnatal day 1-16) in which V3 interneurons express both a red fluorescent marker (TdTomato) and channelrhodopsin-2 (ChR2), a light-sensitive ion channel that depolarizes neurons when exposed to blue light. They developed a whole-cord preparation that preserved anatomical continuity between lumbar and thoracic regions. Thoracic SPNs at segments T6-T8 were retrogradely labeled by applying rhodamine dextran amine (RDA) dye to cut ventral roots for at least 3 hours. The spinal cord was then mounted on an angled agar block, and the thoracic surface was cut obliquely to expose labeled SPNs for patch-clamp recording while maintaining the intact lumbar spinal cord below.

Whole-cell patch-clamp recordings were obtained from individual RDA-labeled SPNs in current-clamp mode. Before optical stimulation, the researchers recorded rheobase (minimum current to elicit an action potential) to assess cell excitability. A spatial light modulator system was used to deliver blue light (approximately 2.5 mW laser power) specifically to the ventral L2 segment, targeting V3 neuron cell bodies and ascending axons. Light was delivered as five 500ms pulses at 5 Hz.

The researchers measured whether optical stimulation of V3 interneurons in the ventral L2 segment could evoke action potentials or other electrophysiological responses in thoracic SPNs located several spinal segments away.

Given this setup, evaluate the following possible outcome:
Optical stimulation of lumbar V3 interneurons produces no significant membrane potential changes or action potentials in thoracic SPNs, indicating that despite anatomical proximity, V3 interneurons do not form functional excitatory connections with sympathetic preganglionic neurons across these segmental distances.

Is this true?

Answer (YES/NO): NO